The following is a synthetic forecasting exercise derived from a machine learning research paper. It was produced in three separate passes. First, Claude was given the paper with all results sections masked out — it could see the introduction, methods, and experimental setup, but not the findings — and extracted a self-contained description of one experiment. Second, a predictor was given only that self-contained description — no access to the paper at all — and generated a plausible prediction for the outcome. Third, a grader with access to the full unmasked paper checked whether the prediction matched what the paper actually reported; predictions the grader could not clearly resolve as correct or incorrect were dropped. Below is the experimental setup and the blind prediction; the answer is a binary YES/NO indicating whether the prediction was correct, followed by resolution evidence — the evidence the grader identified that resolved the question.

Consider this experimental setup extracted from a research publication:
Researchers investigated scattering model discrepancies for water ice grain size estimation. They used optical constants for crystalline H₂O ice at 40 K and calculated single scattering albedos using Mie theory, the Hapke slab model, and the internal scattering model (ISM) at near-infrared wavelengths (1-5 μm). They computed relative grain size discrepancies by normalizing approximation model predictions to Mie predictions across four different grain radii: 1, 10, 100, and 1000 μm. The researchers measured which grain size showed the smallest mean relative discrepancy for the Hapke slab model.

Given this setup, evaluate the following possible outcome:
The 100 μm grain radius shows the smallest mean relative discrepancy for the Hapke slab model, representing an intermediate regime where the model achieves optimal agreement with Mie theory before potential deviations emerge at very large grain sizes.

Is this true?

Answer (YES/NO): NO